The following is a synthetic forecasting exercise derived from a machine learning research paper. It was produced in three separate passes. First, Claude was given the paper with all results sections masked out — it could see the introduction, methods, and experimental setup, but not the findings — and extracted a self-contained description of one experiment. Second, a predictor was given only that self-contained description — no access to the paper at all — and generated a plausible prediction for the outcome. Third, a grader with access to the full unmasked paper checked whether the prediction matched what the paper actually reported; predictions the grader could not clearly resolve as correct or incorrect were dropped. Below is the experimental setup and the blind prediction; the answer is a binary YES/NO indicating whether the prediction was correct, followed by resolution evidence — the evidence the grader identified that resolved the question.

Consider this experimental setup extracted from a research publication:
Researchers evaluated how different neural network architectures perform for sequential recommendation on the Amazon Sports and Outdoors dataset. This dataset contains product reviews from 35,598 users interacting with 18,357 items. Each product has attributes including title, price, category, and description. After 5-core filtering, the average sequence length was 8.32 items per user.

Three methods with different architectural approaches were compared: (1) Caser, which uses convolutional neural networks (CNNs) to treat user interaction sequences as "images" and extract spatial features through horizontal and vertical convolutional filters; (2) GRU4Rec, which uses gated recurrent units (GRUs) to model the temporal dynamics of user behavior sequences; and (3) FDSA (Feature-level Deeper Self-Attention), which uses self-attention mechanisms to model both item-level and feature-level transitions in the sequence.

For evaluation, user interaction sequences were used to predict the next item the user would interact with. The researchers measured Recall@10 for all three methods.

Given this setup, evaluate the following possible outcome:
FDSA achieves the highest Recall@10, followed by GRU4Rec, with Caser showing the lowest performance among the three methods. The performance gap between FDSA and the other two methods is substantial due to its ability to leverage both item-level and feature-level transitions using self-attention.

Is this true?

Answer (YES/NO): YES